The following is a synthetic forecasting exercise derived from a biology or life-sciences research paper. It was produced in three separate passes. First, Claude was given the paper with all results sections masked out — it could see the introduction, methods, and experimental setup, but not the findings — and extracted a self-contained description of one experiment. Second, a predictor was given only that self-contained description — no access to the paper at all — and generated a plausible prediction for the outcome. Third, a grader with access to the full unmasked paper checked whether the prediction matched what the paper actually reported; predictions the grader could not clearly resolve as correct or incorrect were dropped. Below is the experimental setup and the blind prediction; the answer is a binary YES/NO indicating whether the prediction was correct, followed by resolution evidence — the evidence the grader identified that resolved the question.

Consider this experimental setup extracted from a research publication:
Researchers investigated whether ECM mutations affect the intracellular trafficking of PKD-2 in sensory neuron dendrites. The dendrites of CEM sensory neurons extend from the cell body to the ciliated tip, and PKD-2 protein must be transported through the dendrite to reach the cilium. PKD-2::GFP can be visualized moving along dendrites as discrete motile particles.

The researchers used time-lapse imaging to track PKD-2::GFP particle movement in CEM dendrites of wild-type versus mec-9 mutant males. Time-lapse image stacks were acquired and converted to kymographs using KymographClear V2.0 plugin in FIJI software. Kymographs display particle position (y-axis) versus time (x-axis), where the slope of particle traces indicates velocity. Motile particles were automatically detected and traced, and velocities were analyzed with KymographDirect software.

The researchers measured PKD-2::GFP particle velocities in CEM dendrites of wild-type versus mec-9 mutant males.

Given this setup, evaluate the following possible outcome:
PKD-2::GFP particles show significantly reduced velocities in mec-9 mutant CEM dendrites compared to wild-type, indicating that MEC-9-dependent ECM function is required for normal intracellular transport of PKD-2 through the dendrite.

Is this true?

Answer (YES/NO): YES